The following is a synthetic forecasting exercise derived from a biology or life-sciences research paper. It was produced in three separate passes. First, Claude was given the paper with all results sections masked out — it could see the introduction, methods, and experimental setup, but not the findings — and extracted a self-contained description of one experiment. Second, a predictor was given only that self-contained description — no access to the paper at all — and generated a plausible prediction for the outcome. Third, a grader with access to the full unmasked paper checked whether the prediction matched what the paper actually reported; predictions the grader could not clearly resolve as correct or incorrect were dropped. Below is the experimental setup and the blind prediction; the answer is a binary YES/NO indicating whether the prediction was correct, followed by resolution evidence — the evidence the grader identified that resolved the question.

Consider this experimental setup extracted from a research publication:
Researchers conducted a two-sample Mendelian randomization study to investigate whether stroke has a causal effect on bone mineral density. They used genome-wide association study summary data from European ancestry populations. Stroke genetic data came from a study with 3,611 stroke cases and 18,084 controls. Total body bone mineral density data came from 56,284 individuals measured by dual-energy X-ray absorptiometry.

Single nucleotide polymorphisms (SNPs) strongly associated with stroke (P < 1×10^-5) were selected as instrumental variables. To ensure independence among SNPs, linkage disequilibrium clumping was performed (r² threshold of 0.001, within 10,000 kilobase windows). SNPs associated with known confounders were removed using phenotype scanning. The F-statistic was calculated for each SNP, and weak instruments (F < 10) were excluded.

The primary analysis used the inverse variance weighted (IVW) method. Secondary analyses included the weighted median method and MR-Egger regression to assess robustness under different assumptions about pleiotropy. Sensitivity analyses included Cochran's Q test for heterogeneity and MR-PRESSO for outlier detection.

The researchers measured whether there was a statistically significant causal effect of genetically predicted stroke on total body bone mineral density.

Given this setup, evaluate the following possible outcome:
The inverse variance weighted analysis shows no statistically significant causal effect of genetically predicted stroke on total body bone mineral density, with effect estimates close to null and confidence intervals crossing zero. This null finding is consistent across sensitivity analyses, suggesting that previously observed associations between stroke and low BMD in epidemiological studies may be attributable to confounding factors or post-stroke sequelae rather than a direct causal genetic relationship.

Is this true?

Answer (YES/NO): YES